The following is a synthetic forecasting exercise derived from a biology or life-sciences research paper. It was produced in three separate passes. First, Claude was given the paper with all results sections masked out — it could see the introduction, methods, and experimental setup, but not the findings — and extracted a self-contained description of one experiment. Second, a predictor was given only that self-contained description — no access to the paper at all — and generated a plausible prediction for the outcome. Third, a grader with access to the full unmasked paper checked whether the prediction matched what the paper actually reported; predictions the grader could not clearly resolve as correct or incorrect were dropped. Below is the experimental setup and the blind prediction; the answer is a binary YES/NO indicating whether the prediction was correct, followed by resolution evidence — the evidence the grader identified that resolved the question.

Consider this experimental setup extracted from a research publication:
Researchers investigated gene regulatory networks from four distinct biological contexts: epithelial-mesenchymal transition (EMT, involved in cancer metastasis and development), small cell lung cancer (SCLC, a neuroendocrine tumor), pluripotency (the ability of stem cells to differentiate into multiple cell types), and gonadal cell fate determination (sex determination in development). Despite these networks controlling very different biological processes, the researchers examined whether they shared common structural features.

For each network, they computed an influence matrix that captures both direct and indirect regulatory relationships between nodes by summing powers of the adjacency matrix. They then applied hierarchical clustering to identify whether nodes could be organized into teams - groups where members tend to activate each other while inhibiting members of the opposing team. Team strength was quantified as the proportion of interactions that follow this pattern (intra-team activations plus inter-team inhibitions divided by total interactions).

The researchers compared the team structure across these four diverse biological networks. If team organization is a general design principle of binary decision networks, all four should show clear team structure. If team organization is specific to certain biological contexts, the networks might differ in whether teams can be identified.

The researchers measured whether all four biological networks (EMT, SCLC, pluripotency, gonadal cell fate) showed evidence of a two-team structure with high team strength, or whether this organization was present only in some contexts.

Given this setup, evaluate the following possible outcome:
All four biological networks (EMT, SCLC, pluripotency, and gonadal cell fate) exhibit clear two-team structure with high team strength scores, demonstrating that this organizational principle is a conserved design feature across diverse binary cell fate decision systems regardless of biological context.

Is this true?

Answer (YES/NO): NO